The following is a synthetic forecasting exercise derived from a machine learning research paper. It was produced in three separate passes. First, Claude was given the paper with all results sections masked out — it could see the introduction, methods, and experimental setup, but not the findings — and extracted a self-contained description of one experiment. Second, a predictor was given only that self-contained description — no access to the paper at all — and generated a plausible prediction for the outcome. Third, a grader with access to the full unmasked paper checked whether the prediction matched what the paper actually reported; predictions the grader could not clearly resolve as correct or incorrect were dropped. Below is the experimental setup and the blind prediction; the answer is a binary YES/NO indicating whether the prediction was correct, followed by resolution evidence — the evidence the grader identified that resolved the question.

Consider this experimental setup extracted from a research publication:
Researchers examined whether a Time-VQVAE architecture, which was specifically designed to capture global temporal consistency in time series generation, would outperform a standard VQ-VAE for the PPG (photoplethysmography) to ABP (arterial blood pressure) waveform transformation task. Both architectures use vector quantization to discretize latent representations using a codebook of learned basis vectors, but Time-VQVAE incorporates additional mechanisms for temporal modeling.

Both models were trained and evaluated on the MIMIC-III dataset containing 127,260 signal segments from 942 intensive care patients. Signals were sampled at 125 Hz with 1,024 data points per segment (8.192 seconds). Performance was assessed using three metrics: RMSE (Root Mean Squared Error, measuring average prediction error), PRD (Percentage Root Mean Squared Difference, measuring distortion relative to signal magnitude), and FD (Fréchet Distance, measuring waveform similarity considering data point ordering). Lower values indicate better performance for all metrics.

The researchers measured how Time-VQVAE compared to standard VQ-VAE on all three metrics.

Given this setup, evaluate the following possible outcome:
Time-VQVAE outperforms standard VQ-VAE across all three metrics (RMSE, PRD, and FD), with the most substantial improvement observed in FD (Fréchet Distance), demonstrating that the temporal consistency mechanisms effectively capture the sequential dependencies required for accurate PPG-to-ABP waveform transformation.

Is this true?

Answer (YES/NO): NO